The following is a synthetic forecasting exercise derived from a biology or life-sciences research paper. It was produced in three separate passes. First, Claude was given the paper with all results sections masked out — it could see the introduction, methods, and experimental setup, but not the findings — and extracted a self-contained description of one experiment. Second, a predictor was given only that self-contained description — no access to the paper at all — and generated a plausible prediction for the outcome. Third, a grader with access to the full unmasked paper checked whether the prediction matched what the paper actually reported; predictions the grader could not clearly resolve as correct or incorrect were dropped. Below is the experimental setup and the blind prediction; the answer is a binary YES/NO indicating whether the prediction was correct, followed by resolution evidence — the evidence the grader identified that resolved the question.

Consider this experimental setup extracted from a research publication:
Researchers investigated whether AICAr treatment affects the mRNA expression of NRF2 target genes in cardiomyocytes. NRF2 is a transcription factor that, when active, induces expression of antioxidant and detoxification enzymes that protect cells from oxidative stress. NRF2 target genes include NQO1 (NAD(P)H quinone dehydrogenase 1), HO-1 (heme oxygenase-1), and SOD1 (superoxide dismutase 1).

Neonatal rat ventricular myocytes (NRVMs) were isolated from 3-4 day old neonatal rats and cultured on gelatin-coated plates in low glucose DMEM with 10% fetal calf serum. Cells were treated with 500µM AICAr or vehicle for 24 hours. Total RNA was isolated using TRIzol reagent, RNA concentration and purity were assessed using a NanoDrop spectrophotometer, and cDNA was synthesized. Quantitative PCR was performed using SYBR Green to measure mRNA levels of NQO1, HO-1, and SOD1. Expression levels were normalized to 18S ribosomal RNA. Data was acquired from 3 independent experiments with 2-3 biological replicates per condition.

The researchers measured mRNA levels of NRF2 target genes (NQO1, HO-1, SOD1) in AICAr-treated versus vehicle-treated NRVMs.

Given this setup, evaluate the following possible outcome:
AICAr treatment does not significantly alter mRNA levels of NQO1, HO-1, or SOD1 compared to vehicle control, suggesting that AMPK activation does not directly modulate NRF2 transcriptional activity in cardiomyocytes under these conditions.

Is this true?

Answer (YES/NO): NO